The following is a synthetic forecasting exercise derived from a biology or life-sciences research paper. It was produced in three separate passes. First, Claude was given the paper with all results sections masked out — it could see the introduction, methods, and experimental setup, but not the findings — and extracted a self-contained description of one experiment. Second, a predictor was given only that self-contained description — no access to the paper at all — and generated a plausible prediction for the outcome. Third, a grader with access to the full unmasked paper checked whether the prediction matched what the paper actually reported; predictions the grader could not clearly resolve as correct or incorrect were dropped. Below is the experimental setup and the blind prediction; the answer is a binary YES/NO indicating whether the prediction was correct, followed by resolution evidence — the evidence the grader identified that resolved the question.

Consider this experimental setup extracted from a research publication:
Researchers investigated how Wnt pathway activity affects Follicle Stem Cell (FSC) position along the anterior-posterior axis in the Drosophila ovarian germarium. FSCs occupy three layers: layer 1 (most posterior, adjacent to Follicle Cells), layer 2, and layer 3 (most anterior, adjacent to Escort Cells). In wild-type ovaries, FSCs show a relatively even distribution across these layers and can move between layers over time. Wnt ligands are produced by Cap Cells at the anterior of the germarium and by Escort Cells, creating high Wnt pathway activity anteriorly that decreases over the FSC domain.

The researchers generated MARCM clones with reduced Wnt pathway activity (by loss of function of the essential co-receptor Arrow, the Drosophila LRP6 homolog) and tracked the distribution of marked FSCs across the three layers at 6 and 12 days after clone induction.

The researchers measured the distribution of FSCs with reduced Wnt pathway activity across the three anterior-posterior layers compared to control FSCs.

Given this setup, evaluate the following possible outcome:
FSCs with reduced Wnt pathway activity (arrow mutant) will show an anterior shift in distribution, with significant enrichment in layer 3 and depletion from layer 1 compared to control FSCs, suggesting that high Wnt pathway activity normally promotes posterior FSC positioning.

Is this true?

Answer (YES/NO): NO